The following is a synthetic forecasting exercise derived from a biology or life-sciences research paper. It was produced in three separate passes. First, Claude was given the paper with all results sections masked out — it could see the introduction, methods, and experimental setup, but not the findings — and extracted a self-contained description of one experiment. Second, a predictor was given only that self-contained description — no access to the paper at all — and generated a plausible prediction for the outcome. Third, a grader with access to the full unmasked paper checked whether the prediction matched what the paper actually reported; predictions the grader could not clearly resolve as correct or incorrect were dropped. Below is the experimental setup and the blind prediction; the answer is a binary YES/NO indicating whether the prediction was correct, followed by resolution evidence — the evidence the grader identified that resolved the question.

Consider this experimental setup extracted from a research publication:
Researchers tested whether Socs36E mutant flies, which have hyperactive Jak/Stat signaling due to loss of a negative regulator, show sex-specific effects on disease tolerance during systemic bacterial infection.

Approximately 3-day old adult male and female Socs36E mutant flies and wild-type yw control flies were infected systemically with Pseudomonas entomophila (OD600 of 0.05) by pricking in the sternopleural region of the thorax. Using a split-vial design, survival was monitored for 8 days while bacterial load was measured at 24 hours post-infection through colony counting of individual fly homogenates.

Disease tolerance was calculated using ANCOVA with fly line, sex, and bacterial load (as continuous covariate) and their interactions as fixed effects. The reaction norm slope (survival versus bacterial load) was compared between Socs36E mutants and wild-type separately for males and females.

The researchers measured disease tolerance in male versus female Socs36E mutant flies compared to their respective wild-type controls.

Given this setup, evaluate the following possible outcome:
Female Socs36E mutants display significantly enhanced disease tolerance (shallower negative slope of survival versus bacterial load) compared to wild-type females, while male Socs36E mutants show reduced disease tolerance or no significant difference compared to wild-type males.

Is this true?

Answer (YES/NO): NO